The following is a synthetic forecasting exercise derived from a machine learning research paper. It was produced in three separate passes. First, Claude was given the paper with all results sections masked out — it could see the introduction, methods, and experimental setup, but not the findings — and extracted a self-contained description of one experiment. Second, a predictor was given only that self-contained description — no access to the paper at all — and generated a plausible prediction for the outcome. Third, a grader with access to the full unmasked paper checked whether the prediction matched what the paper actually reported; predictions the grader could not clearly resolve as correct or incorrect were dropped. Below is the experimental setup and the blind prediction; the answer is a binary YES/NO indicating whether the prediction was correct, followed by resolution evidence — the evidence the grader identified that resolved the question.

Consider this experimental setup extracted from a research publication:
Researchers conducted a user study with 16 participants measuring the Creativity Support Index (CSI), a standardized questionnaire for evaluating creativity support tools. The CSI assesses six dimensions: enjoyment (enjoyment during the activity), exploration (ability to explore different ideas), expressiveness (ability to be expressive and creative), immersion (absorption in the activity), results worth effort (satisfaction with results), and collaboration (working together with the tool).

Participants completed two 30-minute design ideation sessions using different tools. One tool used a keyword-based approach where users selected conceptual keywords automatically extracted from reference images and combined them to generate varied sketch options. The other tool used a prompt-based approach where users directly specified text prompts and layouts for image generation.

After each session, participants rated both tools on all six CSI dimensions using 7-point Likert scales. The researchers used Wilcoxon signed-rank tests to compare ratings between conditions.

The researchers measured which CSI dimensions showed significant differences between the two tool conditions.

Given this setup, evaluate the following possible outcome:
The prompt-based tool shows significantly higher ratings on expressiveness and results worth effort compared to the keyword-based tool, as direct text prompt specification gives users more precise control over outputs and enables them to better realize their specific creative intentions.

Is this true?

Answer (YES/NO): NO